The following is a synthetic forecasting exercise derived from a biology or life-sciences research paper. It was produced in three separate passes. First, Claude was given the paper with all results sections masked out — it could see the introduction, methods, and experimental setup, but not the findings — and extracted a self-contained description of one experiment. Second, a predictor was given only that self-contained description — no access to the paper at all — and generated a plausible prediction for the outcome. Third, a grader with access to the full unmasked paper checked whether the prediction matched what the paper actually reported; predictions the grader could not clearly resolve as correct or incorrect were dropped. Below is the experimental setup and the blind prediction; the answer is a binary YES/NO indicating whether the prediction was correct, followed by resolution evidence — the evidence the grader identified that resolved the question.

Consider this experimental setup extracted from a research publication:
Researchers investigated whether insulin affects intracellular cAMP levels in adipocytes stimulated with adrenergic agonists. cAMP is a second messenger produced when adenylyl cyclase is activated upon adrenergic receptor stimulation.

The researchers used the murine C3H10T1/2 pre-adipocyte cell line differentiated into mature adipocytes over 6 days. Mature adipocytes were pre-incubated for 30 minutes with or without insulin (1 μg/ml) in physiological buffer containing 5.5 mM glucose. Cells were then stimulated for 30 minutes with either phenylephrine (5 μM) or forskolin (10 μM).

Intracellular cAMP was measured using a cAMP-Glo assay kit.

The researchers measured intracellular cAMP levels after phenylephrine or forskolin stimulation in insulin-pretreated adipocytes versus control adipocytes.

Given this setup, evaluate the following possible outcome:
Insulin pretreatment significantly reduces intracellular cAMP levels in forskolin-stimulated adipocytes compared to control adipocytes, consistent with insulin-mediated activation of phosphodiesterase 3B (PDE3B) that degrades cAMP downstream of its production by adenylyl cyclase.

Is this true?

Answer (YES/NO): YES